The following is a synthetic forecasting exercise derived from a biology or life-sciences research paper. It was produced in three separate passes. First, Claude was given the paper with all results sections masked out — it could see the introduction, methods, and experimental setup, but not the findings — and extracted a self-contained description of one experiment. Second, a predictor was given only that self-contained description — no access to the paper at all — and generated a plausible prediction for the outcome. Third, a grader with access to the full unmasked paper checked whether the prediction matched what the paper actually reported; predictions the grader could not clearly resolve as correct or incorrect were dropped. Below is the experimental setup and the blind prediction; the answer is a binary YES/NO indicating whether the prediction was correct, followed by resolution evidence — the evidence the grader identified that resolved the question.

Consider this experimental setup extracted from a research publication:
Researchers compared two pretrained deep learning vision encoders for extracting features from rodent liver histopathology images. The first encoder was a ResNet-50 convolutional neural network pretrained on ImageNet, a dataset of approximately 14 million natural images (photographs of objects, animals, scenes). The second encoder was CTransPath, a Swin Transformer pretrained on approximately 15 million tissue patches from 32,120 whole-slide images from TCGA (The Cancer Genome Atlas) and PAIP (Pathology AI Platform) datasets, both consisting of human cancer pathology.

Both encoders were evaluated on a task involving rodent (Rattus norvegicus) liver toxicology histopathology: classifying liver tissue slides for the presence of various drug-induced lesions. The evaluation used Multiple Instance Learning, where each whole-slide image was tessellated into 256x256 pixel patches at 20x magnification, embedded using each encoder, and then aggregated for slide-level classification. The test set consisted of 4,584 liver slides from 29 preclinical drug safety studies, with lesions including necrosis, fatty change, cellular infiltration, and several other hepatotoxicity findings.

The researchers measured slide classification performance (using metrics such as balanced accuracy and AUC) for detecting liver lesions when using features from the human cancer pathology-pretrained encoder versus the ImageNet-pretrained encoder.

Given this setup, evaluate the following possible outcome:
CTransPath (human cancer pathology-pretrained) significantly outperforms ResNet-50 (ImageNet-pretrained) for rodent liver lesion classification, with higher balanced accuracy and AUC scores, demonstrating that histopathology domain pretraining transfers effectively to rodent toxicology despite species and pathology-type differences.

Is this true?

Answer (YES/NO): NO